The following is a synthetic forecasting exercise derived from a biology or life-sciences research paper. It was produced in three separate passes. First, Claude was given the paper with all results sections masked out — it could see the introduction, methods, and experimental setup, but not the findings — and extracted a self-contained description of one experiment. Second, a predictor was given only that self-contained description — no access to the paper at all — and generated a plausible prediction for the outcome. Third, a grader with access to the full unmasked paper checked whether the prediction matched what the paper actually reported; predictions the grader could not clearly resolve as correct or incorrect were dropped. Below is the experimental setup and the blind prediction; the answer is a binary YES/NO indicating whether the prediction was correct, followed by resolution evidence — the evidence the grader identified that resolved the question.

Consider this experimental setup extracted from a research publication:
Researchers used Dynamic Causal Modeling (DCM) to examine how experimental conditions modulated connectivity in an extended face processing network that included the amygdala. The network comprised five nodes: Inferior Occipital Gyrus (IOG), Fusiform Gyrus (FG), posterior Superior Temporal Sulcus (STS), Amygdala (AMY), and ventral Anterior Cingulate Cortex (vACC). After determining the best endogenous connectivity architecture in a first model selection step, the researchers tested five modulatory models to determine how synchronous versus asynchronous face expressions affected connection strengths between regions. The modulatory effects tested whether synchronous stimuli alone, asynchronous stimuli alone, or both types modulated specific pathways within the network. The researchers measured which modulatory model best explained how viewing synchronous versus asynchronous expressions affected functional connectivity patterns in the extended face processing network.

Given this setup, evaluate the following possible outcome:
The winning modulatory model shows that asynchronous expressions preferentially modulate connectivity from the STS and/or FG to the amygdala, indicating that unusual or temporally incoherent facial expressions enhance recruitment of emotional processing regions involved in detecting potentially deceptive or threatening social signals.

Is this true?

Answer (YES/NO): YES